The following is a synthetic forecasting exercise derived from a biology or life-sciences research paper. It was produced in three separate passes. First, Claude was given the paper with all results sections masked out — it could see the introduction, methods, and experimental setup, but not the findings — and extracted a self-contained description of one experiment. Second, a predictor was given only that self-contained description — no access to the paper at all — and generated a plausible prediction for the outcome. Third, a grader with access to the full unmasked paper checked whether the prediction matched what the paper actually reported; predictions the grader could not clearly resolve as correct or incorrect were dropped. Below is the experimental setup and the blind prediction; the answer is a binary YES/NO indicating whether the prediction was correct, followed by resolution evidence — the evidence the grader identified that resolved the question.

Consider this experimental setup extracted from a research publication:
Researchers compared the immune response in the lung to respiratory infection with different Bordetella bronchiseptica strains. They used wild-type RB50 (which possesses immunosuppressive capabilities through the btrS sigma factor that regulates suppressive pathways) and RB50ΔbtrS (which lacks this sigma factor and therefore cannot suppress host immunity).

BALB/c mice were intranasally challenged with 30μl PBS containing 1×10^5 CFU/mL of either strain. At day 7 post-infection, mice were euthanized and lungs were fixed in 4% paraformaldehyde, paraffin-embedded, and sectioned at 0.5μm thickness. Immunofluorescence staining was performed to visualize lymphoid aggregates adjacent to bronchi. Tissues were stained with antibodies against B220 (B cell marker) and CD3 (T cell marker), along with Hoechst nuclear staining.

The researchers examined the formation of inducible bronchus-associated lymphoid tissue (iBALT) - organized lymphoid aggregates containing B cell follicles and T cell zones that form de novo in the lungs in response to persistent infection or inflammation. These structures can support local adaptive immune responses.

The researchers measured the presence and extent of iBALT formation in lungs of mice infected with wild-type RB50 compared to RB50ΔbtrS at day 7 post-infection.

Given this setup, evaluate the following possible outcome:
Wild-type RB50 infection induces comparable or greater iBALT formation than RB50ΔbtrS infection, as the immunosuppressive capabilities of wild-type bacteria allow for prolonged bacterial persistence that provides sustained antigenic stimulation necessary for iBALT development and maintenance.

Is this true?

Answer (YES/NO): NO